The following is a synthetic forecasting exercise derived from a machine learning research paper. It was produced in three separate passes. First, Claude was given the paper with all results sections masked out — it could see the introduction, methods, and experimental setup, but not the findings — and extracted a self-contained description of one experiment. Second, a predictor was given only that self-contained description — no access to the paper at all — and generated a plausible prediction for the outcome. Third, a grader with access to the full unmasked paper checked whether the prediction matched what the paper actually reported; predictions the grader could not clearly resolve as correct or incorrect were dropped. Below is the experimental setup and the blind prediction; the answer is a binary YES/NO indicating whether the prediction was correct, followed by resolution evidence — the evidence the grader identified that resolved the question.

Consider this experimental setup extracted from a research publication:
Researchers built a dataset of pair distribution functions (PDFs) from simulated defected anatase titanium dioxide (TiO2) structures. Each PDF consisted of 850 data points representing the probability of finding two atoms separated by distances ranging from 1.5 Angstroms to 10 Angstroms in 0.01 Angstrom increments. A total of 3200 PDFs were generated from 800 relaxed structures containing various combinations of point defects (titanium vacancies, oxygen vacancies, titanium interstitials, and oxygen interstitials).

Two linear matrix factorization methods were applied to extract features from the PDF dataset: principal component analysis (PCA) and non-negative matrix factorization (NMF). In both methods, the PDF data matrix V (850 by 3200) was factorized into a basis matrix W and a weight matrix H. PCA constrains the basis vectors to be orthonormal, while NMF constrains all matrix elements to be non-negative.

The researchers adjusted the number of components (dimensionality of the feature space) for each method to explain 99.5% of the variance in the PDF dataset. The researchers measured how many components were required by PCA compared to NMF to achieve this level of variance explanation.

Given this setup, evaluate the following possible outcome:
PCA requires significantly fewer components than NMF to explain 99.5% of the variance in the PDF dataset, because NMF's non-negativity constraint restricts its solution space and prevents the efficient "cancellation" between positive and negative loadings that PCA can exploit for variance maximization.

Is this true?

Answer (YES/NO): YES